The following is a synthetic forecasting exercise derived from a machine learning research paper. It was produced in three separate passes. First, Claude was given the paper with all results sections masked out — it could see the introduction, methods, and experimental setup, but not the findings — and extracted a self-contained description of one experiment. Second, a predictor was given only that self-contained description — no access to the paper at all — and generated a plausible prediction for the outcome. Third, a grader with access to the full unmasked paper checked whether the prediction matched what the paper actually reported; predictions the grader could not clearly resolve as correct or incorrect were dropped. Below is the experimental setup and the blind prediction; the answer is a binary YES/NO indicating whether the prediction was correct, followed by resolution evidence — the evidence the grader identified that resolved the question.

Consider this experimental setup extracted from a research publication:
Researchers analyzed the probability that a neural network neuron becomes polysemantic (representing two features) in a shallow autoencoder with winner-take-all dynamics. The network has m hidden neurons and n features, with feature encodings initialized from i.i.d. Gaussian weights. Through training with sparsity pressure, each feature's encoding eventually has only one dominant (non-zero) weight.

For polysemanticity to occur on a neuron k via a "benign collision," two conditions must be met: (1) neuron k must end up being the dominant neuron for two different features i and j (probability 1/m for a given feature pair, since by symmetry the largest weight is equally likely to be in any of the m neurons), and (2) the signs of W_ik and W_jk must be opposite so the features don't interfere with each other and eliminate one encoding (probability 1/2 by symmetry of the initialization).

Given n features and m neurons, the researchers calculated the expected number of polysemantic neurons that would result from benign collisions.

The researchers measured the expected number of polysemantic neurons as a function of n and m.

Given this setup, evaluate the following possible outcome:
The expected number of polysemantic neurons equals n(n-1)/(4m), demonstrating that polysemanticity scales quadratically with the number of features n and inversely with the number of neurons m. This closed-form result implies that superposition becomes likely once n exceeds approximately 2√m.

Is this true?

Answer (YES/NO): YES